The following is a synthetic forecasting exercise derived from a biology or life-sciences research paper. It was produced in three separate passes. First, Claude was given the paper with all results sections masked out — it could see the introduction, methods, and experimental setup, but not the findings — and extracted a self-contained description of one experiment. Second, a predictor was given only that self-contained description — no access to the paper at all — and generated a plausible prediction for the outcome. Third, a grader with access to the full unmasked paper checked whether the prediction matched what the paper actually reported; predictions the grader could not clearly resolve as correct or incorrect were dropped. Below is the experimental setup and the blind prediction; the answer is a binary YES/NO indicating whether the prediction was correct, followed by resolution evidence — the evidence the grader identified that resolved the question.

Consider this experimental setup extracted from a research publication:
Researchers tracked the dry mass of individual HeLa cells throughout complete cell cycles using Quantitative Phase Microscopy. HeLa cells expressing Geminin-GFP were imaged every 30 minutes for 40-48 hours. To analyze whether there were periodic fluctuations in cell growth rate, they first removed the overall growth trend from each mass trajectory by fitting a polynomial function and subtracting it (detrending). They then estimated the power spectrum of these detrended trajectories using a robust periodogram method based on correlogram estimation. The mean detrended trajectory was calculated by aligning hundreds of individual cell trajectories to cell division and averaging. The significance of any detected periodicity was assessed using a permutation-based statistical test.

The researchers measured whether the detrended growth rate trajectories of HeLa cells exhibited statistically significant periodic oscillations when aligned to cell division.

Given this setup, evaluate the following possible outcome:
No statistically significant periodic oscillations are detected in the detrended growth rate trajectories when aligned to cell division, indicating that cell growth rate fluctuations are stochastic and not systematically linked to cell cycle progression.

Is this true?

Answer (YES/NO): NO